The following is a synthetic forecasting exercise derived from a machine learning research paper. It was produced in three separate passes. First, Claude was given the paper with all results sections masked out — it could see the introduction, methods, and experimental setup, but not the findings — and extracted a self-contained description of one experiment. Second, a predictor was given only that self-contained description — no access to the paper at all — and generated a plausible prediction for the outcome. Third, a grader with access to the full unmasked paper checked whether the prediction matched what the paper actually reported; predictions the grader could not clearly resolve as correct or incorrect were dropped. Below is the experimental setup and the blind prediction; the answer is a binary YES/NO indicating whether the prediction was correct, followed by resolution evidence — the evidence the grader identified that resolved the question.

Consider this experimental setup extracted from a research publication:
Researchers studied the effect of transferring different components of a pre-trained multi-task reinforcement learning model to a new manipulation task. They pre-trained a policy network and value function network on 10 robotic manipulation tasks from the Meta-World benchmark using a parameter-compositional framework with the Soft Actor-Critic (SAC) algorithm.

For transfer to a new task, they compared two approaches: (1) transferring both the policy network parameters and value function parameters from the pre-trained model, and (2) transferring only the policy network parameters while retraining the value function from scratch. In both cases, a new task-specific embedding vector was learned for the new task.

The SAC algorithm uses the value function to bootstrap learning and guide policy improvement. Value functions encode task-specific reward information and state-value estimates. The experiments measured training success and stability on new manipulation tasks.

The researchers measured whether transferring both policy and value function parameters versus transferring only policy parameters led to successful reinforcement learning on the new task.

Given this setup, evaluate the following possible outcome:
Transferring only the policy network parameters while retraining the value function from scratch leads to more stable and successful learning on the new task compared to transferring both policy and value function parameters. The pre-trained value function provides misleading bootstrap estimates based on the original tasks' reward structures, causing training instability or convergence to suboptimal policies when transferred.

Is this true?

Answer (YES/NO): YES